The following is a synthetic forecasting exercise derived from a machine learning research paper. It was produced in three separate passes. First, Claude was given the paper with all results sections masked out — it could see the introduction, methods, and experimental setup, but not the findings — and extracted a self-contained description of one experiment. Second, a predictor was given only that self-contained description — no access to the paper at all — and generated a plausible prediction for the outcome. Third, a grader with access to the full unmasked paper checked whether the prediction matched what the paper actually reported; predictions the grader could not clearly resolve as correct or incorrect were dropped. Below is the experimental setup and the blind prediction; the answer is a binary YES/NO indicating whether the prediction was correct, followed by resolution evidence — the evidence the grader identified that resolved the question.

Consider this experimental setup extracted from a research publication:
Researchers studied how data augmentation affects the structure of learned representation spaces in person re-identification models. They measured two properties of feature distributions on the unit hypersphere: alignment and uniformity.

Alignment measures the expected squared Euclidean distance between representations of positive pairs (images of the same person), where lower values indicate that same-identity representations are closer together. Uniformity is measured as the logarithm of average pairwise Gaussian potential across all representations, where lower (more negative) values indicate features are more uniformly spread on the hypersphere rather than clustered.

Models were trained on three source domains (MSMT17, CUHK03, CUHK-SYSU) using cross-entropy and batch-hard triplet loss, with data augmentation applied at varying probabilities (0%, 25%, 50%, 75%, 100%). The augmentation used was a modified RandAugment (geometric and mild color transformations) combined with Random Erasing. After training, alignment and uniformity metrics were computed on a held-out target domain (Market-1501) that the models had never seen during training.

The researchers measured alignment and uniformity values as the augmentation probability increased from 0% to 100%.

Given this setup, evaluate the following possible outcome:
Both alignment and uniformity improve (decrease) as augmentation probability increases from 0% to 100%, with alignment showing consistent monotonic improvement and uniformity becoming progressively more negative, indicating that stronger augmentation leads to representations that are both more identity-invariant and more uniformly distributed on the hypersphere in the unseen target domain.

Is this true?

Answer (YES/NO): NO